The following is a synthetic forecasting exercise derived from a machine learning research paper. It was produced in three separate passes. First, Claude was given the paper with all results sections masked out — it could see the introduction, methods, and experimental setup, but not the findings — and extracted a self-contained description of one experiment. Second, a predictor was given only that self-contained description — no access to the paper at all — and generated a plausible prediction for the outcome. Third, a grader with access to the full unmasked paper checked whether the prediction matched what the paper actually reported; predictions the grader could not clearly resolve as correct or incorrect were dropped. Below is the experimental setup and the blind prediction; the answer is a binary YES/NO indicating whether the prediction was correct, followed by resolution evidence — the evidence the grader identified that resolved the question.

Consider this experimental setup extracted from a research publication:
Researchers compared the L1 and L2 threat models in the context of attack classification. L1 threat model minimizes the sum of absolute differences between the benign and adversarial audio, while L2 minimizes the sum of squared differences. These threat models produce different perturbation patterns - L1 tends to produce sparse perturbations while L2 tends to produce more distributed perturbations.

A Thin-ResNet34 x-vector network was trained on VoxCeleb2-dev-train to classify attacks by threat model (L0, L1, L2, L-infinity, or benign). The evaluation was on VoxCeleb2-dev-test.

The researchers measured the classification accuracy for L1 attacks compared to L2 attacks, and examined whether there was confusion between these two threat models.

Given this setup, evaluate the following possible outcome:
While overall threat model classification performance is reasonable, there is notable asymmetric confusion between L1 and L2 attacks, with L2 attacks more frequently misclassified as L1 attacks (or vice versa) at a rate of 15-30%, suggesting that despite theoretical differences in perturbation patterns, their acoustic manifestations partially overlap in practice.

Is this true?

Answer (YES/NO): YES